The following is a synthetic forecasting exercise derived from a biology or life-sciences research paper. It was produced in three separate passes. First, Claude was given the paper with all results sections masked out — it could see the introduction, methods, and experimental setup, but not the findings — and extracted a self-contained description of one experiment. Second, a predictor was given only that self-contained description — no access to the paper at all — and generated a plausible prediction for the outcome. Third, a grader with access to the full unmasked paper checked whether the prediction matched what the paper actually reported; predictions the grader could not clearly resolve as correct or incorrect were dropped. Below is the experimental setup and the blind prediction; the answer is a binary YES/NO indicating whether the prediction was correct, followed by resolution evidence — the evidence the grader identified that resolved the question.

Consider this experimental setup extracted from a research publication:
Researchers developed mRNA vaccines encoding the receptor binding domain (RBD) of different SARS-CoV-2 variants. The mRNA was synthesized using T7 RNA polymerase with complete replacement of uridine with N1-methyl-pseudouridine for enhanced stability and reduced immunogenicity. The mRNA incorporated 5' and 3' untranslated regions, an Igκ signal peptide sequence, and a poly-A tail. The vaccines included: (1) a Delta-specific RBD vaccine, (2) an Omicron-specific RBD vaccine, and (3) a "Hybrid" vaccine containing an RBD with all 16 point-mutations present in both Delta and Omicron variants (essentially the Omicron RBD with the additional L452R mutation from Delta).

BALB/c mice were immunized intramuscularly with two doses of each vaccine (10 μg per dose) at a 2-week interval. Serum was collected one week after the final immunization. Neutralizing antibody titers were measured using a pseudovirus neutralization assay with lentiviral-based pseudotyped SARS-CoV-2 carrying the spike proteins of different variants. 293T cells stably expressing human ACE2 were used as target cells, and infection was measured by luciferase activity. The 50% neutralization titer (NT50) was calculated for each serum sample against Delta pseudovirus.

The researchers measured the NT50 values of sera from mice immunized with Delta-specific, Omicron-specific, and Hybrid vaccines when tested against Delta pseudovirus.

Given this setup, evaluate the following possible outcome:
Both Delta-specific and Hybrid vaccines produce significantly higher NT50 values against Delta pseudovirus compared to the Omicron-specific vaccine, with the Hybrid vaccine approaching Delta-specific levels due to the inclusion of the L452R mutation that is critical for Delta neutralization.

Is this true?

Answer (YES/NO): NO